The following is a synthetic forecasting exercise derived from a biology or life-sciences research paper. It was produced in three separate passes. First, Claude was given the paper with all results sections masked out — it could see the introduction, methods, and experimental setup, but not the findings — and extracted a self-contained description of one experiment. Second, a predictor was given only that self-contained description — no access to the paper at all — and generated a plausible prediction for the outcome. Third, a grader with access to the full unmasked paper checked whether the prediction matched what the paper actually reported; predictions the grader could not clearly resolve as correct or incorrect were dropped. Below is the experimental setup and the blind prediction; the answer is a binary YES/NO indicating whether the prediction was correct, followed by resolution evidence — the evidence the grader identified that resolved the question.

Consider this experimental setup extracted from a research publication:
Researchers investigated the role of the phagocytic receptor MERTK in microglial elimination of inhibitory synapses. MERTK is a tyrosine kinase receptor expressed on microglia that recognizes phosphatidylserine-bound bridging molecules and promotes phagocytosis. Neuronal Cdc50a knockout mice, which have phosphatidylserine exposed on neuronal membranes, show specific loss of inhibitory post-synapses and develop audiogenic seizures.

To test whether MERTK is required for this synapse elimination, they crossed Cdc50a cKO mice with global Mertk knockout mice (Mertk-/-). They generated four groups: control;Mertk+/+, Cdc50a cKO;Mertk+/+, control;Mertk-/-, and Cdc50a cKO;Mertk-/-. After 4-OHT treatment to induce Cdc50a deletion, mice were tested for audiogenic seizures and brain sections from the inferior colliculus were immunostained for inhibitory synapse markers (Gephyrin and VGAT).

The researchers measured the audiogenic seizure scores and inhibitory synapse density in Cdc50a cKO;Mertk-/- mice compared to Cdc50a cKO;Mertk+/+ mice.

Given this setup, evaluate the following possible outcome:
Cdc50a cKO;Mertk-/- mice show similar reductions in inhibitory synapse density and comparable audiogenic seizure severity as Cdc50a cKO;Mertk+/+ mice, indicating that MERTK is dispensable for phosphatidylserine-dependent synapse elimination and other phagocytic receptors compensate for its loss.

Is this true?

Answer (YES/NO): NO